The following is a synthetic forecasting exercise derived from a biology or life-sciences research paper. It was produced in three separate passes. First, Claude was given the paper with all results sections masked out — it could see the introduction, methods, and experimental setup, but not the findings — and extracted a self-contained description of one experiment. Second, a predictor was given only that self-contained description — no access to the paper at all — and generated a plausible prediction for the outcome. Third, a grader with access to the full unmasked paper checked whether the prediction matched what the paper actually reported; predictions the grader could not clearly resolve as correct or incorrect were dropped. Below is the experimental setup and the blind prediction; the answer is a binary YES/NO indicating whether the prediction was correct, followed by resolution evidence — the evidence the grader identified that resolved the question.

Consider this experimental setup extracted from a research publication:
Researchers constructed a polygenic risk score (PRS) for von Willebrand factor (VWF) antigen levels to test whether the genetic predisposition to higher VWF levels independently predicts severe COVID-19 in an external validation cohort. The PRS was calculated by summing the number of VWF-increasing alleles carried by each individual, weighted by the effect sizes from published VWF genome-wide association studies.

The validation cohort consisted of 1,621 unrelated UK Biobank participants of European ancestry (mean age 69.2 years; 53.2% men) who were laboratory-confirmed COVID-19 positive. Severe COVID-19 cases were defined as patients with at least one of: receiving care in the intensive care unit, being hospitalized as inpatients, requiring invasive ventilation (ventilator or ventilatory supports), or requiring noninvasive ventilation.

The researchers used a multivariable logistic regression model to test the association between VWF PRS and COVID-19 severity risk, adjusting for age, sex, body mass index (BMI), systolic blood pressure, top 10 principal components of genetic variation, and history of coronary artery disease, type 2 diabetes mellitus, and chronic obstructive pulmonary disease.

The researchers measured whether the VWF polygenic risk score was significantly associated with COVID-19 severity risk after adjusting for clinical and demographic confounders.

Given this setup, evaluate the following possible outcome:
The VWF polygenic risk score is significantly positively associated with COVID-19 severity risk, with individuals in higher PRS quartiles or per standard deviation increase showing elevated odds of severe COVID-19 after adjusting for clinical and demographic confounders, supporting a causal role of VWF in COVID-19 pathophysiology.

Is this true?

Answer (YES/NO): YES